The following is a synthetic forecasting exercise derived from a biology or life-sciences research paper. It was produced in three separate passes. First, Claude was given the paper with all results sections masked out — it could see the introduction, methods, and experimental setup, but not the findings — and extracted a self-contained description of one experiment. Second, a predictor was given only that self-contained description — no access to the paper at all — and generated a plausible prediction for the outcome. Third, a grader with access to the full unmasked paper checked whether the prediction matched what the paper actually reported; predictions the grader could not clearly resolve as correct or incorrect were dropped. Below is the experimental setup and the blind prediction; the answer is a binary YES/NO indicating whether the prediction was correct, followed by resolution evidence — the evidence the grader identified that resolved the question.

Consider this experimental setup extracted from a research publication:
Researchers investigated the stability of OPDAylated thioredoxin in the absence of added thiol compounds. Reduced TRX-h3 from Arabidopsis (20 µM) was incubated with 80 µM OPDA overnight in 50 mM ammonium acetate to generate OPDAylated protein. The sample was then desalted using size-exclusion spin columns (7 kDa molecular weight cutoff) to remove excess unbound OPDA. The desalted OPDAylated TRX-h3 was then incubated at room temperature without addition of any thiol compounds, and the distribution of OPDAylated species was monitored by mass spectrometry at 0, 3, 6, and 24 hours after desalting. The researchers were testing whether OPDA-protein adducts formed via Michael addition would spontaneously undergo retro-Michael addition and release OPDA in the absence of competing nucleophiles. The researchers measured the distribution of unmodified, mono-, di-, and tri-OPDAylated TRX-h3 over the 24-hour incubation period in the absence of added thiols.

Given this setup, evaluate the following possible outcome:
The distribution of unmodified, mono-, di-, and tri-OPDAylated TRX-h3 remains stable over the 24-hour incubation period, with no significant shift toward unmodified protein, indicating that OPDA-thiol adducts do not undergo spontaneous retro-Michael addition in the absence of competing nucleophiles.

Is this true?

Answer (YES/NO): YES